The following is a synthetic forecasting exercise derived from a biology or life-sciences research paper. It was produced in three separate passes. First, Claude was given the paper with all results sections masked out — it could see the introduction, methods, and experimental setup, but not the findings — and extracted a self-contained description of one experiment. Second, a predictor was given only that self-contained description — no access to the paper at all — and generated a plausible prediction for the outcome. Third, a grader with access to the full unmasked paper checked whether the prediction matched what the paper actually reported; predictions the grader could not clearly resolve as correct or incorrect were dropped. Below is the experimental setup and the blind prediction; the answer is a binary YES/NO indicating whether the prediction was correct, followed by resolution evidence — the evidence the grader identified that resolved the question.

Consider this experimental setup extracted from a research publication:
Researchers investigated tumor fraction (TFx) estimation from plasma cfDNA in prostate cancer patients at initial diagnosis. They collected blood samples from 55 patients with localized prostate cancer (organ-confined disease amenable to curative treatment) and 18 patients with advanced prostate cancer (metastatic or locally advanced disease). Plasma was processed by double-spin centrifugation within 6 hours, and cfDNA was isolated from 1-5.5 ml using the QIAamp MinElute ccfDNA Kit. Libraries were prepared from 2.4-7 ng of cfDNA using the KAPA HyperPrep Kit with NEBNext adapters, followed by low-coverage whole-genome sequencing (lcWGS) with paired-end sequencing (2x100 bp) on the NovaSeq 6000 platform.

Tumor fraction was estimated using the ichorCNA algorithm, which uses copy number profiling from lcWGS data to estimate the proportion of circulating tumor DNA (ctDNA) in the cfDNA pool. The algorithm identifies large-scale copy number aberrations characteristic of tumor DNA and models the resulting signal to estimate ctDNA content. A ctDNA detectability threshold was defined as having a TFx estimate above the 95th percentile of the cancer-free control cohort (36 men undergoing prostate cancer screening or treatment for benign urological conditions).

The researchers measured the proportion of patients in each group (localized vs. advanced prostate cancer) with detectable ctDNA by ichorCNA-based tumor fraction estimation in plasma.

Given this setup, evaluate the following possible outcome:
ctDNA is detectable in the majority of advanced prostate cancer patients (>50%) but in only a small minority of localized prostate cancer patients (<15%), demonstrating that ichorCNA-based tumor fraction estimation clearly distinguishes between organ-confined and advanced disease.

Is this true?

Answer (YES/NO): NO